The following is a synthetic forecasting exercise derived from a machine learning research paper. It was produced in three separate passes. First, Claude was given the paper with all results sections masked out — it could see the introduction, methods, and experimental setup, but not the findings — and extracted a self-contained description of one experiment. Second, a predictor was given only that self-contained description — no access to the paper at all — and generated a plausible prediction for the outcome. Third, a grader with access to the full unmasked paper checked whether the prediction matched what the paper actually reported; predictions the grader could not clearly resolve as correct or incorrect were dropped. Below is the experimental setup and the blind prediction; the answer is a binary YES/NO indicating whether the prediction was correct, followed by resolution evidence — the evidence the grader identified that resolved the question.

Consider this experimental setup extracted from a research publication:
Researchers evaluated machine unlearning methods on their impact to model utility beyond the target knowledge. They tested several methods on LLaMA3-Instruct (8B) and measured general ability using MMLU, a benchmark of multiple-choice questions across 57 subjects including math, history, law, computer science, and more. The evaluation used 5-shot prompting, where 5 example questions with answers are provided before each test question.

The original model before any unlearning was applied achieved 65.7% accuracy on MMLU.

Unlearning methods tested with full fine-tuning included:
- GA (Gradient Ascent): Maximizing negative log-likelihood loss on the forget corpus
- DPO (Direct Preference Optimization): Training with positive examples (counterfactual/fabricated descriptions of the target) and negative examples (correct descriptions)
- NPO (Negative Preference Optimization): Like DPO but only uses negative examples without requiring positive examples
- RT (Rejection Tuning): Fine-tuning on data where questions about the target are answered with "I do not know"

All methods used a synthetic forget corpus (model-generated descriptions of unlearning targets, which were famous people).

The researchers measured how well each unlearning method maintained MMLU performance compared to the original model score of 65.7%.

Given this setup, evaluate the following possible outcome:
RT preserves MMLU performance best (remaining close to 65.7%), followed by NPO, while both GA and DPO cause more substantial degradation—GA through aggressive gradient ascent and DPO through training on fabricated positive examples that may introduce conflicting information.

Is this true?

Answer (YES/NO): NO